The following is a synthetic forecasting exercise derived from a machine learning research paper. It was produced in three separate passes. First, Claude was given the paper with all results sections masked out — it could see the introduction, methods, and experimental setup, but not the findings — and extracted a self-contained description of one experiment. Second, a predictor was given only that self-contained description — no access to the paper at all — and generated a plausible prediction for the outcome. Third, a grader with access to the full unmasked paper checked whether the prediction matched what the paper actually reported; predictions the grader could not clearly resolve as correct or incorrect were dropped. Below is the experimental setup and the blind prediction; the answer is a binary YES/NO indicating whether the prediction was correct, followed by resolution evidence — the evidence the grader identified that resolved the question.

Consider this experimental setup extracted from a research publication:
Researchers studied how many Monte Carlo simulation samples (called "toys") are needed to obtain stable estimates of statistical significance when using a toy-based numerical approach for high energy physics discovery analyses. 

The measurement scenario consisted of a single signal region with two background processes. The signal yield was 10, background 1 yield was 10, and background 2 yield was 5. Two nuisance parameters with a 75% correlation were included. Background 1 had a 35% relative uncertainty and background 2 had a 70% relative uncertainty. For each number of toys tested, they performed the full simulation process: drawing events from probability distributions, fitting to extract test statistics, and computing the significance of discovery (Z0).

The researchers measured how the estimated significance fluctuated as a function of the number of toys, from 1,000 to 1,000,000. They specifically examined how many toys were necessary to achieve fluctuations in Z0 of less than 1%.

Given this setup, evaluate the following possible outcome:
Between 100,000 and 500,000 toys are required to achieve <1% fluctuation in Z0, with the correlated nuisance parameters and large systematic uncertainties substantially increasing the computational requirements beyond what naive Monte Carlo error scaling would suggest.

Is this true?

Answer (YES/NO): NO